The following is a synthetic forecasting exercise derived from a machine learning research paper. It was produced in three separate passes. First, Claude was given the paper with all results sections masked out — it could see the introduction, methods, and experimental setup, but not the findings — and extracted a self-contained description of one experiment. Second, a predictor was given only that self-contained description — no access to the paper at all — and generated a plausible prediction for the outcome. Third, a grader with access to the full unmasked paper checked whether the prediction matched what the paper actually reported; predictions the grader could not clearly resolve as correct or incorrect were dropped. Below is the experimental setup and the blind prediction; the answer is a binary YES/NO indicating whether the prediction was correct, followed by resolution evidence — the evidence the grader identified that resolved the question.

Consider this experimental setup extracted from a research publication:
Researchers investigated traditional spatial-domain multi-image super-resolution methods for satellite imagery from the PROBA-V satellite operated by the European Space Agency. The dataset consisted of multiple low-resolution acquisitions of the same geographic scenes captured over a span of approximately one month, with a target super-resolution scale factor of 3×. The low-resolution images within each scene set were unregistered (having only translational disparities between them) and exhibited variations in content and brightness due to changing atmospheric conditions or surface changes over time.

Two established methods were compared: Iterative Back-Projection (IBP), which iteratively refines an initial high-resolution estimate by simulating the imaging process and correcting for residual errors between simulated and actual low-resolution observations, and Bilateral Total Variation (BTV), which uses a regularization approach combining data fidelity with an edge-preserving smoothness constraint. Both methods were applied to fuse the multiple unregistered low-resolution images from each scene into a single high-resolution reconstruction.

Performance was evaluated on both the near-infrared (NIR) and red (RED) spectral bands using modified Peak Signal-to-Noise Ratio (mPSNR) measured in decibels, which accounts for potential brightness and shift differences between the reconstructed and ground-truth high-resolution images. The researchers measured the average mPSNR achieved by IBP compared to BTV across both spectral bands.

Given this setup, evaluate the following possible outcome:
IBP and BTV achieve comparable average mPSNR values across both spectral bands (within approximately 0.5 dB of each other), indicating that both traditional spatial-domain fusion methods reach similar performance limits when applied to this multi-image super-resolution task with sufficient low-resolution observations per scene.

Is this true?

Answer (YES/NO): YES